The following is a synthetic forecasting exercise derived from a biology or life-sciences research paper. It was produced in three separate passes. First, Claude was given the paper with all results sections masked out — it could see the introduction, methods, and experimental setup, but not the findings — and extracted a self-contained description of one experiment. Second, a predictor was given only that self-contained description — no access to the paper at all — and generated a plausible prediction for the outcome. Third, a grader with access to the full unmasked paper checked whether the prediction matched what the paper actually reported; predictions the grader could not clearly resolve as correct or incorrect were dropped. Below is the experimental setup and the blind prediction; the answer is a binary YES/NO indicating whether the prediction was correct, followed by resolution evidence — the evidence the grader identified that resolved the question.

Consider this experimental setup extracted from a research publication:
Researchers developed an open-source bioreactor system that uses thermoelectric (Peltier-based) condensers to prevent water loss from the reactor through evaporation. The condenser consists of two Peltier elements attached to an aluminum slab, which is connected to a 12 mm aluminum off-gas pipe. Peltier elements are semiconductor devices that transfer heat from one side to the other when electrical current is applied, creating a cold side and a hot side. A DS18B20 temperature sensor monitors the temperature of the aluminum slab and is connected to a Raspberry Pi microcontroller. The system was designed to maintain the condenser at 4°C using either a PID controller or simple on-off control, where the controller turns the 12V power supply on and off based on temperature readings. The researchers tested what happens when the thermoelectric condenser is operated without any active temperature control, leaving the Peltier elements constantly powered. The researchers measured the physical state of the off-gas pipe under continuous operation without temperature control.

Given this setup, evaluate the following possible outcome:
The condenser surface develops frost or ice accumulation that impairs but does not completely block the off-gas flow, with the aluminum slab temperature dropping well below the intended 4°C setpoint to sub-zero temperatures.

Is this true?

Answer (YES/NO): NO